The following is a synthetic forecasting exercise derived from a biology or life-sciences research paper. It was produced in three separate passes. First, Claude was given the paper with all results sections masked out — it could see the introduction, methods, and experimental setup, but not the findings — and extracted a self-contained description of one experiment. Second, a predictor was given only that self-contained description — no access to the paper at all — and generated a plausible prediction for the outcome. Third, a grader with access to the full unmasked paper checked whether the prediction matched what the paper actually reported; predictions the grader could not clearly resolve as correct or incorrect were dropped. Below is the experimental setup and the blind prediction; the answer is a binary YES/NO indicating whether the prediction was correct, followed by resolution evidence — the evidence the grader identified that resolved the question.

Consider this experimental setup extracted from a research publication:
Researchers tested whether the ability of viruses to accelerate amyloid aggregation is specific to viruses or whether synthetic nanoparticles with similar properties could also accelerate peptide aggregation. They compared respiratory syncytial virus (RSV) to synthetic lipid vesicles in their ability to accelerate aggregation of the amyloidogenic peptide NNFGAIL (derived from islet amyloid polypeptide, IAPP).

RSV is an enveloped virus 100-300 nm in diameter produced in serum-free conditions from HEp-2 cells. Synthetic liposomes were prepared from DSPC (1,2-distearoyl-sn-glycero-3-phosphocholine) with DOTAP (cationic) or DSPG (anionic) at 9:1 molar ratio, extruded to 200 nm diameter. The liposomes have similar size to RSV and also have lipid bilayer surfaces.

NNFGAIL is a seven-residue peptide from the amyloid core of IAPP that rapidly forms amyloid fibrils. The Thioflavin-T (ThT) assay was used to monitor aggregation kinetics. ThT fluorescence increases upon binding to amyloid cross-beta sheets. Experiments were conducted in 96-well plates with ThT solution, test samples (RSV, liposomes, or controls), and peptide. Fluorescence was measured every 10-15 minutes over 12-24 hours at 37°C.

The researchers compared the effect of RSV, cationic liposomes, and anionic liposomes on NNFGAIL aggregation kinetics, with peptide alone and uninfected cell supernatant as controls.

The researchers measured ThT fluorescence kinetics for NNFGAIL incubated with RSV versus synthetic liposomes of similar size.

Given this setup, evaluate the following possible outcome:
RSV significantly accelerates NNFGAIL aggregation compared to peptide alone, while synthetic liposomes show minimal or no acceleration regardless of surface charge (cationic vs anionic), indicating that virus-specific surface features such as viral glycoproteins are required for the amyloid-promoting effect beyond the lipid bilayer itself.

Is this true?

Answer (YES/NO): NO